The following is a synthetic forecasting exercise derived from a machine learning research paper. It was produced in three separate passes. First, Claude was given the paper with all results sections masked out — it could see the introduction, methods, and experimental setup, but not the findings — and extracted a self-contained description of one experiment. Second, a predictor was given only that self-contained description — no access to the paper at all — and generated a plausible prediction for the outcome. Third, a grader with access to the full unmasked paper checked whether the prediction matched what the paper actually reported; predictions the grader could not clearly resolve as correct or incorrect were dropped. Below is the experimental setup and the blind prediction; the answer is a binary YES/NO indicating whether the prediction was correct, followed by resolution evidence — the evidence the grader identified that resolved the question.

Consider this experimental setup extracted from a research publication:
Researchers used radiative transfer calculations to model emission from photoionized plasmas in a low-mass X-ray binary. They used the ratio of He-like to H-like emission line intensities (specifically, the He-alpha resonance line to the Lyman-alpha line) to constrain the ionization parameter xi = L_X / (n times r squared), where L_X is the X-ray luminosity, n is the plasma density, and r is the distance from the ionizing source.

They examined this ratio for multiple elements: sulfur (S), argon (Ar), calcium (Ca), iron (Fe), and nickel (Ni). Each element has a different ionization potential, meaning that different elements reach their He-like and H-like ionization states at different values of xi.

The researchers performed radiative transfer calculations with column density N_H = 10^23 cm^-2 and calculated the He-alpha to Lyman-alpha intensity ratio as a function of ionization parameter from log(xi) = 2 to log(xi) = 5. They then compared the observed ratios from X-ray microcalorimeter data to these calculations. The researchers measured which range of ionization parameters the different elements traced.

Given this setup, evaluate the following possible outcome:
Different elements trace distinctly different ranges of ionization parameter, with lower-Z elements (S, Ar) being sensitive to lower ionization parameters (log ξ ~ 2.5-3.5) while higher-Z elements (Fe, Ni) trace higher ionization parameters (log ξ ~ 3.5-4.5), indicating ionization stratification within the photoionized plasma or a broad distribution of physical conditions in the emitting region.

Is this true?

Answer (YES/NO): YES